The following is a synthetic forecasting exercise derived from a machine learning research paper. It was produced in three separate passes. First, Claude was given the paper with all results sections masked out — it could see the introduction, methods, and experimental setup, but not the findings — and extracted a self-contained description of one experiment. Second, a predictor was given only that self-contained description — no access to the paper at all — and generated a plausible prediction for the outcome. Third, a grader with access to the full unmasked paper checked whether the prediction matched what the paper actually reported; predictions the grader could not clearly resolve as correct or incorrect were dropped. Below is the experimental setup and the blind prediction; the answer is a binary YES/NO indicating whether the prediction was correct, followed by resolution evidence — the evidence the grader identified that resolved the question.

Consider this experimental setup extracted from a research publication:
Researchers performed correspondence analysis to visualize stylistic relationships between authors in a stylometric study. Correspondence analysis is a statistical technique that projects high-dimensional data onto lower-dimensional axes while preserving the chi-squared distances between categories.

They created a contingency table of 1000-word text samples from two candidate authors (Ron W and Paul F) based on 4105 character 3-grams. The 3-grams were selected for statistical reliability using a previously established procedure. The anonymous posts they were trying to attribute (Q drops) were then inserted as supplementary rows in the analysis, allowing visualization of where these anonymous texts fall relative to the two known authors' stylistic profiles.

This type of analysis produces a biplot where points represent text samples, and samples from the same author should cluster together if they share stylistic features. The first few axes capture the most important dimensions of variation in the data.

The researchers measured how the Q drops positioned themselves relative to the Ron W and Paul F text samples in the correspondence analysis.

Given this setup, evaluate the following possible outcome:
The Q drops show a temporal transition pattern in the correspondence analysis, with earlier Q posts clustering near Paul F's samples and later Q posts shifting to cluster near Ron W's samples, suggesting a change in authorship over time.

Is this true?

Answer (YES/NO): YES